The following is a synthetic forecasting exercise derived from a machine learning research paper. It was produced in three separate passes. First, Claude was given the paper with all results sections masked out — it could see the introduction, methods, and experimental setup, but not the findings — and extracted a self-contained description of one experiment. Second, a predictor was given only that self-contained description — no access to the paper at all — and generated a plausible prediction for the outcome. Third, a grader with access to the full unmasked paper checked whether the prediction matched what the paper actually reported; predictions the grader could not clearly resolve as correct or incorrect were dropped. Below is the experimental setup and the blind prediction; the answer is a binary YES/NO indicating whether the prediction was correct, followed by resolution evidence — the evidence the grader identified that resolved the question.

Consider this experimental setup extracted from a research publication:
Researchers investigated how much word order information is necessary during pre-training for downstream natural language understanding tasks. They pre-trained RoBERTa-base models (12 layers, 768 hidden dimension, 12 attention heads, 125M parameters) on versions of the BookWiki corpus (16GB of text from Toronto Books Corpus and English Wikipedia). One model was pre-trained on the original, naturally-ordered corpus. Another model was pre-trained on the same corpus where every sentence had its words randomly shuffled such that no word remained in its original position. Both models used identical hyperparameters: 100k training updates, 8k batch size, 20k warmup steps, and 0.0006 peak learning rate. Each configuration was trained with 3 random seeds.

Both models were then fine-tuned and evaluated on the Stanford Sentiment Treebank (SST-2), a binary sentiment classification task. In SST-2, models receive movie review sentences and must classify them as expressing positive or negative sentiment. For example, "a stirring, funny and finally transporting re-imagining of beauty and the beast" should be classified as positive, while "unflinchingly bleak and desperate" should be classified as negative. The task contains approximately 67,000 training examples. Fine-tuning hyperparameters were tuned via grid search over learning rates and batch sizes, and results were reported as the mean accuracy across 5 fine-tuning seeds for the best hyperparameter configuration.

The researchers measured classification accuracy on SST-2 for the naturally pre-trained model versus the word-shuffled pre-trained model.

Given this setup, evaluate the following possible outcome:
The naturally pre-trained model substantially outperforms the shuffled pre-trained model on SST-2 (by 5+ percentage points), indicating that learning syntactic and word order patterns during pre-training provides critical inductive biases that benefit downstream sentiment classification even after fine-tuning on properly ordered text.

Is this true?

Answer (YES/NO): NO